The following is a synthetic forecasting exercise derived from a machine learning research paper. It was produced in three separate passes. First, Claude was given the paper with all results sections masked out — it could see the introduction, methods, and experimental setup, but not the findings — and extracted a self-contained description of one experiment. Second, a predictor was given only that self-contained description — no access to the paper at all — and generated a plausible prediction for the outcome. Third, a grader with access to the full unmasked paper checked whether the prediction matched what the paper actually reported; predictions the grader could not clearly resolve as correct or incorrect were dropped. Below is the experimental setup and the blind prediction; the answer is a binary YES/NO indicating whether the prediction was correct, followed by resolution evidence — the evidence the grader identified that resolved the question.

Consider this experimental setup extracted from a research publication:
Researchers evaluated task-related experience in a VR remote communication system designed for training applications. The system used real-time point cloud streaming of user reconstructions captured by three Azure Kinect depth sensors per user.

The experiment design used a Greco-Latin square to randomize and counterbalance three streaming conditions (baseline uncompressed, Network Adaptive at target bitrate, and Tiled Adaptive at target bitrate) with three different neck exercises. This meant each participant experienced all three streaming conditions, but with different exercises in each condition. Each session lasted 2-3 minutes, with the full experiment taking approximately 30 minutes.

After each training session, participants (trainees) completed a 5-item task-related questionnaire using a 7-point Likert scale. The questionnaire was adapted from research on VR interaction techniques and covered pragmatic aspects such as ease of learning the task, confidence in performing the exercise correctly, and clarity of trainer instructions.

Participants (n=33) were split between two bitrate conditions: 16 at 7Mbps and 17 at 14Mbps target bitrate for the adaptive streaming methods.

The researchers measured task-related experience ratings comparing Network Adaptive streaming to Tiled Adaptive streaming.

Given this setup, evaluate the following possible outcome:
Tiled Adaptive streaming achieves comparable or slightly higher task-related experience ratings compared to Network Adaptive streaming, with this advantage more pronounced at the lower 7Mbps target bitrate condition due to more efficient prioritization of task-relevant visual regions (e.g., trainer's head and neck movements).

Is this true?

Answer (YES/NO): NO